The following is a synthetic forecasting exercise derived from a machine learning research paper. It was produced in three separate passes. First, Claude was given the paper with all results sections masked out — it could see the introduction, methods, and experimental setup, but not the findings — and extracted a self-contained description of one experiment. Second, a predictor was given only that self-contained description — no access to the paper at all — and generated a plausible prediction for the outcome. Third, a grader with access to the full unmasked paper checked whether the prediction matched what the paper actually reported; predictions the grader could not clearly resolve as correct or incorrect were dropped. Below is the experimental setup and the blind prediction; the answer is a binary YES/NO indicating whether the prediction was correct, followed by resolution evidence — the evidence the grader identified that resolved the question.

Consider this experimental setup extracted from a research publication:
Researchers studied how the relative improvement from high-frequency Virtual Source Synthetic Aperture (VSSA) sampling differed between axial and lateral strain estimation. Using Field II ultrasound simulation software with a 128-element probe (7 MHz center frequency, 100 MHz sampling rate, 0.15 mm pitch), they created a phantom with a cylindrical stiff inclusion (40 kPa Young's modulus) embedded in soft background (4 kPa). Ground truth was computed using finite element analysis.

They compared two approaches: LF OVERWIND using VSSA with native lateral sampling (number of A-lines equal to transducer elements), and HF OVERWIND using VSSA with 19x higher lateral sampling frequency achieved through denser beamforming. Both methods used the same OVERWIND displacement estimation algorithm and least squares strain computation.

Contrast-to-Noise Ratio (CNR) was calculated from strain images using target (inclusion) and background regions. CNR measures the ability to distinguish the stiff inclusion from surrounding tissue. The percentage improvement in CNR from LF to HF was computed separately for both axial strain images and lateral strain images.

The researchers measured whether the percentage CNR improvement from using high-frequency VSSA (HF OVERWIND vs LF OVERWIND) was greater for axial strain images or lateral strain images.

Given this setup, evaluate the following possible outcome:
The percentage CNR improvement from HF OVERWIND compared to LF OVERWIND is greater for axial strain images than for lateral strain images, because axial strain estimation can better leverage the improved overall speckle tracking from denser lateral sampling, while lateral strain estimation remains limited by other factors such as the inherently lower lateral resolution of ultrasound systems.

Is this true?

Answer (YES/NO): NO